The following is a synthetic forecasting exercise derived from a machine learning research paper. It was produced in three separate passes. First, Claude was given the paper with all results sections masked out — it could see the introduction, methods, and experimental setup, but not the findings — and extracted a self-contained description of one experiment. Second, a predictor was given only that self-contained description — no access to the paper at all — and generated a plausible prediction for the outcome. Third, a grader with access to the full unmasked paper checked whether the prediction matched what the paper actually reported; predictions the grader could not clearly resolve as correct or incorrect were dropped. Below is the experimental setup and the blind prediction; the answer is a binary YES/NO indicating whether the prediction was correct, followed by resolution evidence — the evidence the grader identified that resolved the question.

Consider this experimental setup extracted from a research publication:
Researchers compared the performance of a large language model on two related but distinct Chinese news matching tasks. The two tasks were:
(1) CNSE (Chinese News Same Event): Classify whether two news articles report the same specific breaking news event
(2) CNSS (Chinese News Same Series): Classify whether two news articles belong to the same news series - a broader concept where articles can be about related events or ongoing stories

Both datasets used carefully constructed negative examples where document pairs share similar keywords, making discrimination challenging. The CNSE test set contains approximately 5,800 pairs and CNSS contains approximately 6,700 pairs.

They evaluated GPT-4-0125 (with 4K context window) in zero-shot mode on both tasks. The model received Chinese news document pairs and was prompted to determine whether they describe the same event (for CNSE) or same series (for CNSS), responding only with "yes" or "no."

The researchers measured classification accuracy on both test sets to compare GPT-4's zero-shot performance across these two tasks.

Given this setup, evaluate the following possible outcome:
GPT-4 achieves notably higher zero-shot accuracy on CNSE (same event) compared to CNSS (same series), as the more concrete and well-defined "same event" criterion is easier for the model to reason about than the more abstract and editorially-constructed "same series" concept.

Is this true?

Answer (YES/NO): NO